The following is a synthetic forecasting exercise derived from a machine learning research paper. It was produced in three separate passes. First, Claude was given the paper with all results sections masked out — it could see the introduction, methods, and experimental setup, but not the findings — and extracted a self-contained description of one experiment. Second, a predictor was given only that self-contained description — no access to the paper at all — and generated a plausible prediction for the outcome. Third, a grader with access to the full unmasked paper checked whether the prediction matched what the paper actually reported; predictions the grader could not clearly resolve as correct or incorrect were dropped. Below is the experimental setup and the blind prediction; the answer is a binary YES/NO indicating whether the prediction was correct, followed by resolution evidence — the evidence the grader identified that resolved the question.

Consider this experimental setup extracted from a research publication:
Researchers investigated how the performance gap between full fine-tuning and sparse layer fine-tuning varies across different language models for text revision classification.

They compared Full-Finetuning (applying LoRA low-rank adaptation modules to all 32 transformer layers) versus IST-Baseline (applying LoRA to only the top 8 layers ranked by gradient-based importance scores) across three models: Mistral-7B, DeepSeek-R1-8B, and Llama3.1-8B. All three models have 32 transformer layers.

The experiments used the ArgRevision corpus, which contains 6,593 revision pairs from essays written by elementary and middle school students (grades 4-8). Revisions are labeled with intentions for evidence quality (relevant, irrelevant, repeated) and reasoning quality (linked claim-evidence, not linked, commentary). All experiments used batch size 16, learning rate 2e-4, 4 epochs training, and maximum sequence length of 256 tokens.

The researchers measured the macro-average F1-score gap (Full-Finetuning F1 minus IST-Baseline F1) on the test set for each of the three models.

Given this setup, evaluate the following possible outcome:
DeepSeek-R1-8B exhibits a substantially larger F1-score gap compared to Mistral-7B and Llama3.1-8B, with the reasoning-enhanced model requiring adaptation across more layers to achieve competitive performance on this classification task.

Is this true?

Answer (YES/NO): NO